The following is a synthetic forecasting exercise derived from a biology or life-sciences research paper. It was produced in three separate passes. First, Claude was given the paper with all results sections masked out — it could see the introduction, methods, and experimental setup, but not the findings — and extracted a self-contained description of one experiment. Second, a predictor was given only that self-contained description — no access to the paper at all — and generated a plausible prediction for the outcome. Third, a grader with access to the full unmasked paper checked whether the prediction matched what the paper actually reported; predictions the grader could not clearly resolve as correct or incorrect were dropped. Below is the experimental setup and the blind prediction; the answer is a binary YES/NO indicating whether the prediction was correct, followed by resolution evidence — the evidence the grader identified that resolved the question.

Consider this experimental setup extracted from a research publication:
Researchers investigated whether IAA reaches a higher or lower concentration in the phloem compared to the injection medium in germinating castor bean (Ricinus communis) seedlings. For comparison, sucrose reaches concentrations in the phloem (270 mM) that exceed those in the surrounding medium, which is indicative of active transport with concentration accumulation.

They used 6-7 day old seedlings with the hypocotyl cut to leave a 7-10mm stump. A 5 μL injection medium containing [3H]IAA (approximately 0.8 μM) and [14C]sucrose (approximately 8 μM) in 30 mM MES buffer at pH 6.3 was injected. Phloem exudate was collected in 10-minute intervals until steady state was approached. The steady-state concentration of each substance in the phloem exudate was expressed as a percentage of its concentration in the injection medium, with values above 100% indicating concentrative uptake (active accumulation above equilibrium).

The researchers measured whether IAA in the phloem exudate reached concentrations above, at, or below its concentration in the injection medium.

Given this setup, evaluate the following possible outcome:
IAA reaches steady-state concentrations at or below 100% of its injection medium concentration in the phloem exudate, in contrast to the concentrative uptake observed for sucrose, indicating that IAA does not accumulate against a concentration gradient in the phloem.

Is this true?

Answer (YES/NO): YES